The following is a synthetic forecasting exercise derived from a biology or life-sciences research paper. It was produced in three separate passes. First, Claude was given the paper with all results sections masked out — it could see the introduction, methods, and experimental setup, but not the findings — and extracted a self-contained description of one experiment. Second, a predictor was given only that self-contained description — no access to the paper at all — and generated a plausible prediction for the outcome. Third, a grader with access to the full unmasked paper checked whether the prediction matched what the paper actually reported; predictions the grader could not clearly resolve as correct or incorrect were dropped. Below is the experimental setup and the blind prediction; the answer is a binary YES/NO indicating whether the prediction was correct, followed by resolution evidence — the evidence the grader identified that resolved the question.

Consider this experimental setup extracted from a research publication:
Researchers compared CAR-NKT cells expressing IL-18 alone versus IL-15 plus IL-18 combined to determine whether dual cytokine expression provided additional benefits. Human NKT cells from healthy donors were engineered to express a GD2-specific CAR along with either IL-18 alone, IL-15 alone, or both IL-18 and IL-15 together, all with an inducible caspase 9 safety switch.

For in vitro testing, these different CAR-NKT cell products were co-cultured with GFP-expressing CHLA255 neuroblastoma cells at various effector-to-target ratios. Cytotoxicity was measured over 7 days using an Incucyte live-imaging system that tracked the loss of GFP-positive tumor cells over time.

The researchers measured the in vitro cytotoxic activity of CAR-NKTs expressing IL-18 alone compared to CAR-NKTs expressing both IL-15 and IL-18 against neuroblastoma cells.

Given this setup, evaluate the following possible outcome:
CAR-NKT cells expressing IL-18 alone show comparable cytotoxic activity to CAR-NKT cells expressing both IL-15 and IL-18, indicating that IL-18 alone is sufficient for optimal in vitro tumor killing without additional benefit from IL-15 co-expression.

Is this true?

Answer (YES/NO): YES